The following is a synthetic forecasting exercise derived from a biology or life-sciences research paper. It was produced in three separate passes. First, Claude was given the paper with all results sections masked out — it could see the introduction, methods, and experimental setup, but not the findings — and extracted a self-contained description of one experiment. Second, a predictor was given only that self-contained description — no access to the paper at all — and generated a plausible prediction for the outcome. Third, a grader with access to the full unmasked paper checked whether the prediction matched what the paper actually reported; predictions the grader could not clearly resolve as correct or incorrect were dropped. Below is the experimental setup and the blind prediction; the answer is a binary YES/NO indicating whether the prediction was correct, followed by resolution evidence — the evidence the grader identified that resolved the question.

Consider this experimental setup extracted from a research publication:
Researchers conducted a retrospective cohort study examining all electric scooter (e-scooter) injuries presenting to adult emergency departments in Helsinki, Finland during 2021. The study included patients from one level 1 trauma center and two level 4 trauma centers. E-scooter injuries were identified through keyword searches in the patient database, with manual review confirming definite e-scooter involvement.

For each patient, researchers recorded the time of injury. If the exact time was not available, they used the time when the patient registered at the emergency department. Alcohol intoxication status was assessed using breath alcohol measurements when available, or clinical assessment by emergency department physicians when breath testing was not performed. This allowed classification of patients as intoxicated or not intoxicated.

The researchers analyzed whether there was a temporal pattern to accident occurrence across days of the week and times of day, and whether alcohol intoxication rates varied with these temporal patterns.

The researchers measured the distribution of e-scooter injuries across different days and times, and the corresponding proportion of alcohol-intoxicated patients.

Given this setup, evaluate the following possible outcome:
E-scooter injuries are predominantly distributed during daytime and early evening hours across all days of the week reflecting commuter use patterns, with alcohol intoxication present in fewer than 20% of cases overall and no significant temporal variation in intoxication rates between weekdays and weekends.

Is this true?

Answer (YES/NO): NO